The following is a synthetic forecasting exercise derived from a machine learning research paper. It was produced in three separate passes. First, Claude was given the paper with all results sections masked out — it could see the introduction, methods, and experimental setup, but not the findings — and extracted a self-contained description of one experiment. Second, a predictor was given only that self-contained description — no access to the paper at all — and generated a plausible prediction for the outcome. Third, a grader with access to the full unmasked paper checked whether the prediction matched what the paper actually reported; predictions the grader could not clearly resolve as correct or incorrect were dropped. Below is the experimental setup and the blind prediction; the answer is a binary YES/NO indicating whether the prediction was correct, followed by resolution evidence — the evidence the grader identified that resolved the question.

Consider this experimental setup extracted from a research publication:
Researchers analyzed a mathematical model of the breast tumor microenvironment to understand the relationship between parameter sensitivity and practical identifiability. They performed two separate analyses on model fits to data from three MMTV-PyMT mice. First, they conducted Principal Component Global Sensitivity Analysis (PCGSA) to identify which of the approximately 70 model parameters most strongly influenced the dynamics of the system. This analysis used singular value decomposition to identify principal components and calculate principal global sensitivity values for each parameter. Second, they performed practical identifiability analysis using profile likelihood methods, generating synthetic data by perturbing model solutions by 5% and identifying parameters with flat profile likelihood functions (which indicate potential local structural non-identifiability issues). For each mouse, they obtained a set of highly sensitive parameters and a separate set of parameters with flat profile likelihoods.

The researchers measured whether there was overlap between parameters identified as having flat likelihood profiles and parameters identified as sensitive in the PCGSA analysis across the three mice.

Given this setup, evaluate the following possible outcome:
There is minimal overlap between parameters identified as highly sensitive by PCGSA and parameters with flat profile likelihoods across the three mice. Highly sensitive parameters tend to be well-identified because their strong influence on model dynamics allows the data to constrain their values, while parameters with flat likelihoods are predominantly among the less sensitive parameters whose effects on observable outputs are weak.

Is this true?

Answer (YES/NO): YES